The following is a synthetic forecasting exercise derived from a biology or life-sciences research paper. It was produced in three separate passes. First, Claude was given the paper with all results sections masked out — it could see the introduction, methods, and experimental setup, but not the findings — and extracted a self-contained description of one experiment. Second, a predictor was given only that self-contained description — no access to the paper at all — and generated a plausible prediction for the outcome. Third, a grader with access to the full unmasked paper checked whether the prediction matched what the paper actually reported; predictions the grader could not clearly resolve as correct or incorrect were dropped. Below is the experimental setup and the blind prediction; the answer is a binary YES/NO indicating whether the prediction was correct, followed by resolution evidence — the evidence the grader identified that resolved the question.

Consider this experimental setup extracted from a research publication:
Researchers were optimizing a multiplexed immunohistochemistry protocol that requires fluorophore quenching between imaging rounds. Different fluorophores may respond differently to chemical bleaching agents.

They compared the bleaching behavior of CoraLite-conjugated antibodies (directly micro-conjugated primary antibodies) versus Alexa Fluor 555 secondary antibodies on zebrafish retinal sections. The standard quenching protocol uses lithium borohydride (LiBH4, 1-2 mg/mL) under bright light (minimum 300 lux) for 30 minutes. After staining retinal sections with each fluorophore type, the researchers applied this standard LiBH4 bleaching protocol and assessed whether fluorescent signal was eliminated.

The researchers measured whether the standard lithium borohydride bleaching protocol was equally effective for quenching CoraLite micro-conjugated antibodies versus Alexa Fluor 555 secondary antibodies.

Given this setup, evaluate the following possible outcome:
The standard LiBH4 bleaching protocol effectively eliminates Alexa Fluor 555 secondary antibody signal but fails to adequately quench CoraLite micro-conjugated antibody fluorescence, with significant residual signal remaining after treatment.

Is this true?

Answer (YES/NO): NO